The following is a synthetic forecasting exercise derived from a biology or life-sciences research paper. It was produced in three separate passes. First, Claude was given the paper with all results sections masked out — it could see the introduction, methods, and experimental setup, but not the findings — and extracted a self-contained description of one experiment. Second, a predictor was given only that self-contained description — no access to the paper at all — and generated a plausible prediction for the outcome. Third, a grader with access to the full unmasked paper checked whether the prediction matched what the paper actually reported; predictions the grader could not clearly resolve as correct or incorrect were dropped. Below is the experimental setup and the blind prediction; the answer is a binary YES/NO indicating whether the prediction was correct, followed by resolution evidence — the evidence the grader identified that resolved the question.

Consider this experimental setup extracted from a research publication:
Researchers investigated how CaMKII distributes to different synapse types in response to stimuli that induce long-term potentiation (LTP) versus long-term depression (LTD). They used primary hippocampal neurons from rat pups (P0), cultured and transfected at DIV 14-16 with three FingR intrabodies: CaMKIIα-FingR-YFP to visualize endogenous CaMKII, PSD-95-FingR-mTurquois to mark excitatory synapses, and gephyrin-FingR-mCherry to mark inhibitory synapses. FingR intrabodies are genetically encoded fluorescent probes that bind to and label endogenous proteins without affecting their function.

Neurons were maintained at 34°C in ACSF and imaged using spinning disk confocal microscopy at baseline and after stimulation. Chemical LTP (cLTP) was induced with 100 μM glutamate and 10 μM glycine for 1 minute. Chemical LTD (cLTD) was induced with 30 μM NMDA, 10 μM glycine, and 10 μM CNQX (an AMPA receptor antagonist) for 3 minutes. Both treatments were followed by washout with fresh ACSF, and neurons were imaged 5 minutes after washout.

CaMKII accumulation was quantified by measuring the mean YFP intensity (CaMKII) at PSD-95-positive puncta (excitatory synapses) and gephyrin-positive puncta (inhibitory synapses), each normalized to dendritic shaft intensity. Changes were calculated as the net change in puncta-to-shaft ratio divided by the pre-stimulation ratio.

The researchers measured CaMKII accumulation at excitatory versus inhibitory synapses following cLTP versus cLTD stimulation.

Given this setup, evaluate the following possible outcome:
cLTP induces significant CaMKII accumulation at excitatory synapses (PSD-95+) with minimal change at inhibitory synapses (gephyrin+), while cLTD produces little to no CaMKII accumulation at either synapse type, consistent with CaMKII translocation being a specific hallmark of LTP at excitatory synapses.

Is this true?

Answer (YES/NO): NO